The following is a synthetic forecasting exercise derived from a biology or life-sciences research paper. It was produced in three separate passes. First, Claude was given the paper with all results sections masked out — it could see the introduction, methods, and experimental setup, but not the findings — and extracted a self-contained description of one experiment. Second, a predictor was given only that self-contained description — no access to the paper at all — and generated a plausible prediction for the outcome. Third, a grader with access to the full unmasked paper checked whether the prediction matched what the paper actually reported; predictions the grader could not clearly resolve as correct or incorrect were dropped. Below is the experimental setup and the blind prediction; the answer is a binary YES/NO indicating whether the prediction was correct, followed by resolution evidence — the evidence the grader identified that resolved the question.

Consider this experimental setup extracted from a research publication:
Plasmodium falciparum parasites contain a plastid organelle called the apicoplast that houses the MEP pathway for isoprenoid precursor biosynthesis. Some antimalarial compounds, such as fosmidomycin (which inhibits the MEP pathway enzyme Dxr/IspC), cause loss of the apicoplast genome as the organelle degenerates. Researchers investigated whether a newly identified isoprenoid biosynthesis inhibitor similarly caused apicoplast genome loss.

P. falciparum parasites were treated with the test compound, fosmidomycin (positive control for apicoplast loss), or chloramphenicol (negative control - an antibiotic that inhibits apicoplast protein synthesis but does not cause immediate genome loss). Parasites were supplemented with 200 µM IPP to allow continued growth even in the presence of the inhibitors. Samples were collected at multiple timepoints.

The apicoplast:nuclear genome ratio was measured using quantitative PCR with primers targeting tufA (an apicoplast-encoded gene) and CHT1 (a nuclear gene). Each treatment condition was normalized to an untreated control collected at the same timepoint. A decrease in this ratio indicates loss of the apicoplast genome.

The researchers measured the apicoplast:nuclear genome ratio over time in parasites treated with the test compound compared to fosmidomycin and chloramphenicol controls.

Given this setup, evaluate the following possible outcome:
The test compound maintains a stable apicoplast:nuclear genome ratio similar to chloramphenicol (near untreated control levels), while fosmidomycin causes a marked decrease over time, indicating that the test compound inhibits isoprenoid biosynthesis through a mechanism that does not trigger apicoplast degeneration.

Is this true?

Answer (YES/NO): NO